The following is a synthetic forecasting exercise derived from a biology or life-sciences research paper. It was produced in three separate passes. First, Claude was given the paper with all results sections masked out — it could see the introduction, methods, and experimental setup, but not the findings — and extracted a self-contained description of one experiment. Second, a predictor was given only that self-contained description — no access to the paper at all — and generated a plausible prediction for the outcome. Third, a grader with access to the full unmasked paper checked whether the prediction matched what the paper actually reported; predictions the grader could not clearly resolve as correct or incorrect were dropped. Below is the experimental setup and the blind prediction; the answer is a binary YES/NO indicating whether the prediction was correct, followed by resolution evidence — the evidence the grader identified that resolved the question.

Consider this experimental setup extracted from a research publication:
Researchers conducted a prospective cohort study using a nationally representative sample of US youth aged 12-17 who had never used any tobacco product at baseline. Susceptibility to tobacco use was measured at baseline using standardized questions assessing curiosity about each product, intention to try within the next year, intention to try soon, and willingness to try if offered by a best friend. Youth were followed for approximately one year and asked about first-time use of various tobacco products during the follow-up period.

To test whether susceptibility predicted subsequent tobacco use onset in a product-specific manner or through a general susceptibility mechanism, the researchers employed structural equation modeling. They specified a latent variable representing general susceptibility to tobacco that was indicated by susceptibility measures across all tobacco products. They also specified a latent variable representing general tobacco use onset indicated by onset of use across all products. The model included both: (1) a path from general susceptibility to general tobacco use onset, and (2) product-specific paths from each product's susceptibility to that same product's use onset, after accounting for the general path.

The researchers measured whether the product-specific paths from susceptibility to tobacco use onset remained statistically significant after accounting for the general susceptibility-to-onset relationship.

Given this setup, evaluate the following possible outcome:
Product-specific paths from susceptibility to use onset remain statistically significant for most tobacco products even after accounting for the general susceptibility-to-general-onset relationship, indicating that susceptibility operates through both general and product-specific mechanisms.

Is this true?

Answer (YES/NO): NO